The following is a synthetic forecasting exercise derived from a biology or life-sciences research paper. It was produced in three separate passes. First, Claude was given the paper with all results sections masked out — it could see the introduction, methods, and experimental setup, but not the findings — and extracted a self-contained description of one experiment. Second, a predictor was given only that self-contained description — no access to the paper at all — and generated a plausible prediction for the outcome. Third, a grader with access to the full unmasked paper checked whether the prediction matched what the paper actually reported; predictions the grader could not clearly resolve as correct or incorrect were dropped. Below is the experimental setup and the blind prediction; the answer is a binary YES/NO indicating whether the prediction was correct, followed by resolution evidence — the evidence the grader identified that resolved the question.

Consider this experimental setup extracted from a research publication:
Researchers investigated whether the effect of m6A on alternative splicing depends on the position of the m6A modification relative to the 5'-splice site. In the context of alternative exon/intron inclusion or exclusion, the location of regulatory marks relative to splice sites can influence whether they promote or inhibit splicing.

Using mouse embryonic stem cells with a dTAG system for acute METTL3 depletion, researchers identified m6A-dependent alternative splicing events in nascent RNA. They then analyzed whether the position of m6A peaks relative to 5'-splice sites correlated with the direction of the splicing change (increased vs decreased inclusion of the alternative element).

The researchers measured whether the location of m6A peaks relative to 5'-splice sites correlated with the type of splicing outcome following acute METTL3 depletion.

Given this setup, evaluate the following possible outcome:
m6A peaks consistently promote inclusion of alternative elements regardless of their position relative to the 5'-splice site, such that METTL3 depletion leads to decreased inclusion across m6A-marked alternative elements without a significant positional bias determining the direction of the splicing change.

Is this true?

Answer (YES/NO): NO